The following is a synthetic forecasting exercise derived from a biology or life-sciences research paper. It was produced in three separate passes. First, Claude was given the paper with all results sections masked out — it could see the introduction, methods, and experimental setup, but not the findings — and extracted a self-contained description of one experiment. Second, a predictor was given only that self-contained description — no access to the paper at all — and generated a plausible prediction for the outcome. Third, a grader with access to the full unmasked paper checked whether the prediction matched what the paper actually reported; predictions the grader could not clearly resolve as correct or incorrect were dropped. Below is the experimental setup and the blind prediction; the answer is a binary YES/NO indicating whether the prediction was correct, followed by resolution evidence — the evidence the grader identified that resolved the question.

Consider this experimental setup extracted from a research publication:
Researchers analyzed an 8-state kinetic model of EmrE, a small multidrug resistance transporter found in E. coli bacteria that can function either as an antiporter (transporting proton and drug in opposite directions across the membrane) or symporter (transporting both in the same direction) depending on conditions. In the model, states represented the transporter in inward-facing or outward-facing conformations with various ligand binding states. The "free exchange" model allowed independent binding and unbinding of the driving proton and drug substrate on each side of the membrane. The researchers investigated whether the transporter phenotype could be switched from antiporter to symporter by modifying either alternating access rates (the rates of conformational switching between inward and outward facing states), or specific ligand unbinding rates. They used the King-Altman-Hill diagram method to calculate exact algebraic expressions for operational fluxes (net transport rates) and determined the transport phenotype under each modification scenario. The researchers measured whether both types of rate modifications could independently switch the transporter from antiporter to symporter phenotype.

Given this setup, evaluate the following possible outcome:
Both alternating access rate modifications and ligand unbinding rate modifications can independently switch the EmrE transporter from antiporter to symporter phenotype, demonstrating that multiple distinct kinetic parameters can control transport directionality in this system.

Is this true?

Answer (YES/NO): YES